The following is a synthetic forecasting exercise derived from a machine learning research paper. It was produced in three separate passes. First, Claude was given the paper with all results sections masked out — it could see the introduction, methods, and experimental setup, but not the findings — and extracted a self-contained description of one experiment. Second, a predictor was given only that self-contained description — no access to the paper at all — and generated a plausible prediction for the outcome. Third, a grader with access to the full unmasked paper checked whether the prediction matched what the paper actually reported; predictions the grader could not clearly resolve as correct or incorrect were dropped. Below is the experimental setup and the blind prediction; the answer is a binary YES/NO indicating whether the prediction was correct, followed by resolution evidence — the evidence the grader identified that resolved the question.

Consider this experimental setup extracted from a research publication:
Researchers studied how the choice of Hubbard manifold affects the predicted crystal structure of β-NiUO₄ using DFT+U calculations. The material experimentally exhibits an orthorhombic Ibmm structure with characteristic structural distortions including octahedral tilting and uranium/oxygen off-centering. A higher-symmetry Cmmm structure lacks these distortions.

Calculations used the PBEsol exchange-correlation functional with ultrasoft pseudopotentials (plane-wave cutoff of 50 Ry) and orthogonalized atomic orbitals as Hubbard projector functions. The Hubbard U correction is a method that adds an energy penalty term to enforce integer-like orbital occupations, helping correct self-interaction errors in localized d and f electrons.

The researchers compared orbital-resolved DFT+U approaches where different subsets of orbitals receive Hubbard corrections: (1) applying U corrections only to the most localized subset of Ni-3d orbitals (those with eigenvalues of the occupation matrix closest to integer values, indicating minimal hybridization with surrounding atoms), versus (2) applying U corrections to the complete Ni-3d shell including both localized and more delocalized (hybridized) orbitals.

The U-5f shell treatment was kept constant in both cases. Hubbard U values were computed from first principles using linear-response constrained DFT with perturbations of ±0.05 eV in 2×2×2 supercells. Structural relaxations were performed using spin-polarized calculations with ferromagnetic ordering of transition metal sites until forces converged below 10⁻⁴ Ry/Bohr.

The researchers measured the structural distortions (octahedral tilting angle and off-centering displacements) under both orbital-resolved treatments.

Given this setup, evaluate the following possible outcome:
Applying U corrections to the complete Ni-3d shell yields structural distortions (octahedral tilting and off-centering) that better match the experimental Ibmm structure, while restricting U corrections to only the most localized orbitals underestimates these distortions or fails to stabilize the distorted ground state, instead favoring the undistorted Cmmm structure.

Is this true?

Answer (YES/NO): NO